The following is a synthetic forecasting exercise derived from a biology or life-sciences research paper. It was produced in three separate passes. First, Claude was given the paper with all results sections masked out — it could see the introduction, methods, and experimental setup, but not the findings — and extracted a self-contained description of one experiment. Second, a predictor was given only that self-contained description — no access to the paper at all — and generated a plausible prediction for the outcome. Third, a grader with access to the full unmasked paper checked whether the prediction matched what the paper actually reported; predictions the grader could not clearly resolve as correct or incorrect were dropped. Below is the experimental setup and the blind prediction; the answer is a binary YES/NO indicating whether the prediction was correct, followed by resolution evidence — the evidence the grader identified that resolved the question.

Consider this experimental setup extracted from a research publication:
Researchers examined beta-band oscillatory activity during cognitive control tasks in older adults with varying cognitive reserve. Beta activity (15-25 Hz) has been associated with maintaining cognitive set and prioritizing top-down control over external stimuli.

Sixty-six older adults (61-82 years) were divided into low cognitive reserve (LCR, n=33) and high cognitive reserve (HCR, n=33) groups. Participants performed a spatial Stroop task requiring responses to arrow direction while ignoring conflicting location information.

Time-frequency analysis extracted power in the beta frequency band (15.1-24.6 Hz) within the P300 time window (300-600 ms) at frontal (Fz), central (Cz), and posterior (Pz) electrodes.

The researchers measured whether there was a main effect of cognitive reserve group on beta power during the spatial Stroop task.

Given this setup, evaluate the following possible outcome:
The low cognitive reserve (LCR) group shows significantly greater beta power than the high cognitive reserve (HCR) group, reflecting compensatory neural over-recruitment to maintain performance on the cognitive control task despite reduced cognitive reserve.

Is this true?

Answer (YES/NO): NO